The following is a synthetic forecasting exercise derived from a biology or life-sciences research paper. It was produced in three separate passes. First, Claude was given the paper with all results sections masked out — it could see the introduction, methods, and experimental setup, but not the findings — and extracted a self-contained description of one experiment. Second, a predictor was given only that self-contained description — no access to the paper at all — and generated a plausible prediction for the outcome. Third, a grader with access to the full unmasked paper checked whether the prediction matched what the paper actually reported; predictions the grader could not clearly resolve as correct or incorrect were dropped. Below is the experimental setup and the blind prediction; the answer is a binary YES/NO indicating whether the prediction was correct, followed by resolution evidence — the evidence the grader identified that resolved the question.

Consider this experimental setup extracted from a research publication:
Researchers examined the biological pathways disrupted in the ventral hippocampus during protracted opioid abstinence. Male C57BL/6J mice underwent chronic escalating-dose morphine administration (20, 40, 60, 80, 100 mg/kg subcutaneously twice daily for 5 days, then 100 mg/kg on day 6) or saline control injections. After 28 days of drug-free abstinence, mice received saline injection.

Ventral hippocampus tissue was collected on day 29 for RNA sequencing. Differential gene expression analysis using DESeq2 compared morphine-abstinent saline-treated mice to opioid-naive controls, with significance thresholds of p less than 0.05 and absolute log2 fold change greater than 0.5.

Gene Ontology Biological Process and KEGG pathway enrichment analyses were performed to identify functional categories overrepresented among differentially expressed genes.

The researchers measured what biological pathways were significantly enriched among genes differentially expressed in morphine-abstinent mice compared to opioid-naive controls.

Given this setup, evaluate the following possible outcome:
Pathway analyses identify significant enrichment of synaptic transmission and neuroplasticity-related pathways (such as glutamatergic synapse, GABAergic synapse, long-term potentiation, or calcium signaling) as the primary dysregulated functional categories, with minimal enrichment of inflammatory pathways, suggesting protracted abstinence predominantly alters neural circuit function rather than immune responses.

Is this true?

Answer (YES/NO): NO